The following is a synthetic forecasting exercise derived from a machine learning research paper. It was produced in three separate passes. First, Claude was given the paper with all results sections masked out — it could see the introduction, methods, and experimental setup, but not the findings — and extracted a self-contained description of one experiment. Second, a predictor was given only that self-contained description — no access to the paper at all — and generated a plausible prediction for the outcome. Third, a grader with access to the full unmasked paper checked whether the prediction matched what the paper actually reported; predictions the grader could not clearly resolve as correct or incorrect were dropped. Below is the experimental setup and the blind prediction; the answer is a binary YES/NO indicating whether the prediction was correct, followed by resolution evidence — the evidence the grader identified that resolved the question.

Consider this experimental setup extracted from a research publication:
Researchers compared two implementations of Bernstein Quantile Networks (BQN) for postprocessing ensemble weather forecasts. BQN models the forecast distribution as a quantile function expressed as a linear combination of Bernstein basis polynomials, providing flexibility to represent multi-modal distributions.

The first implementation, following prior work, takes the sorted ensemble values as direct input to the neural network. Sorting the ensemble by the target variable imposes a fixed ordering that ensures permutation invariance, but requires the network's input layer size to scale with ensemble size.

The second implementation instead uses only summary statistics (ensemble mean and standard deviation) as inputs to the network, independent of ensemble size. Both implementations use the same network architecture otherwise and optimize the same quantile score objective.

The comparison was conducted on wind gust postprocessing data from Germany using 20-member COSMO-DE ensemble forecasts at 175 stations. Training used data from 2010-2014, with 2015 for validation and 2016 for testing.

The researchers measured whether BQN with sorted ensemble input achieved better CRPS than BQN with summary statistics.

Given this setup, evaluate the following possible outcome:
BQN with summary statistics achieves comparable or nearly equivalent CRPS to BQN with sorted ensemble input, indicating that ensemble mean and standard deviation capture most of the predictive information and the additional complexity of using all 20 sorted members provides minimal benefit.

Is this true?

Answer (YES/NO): YES